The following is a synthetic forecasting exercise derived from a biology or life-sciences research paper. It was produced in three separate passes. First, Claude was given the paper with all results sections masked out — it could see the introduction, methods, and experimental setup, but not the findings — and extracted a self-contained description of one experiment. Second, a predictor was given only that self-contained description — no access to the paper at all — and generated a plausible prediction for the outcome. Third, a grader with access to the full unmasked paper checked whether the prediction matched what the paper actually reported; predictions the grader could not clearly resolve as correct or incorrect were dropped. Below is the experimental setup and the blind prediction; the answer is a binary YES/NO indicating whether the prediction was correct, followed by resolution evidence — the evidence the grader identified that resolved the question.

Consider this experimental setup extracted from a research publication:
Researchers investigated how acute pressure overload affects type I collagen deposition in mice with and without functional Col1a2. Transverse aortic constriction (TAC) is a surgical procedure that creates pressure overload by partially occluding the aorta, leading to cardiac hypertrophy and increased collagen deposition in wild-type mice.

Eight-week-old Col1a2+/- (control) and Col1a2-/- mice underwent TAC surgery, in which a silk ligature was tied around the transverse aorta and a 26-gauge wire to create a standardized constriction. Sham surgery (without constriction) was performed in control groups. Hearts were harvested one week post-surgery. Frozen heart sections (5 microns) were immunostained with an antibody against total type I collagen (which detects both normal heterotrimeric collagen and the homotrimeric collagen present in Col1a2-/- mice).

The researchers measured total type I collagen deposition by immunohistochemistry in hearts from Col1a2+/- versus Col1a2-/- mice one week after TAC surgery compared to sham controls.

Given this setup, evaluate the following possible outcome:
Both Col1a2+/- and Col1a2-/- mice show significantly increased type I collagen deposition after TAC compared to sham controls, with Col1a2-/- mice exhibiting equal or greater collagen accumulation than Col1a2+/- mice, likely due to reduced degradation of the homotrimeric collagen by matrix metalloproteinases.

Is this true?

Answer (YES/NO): NO